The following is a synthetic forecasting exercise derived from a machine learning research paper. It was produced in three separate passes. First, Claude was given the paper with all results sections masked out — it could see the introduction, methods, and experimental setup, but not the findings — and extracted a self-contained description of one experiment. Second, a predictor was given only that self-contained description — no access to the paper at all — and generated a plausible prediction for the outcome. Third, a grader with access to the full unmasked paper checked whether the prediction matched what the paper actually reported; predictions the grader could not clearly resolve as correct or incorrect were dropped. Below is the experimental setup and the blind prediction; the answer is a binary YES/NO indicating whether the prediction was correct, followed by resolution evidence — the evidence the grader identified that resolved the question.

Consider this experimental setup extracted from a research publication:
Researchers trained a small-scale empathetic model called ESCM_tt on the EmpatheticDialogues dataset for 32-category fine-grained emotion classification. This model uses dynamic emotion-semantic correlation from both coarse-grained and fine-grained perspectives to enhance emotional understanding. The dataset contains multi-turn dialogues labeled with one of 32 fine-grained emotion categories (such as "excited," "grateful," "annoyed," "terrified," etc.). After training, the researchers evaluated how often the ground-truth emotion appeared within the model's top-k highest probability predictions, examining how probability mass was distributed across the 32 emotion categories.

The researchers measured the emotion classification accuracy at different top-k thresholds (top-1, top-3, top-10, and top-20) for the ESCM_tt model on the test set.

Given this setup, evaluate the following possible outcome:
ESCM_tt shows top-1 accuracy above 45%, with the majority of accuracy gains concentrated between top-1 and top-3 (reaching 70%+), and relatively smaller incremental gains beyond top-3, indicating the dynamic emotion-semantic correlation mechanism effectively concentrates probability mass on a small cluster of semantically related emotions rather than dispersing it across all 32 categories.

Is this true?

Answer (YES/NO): NO